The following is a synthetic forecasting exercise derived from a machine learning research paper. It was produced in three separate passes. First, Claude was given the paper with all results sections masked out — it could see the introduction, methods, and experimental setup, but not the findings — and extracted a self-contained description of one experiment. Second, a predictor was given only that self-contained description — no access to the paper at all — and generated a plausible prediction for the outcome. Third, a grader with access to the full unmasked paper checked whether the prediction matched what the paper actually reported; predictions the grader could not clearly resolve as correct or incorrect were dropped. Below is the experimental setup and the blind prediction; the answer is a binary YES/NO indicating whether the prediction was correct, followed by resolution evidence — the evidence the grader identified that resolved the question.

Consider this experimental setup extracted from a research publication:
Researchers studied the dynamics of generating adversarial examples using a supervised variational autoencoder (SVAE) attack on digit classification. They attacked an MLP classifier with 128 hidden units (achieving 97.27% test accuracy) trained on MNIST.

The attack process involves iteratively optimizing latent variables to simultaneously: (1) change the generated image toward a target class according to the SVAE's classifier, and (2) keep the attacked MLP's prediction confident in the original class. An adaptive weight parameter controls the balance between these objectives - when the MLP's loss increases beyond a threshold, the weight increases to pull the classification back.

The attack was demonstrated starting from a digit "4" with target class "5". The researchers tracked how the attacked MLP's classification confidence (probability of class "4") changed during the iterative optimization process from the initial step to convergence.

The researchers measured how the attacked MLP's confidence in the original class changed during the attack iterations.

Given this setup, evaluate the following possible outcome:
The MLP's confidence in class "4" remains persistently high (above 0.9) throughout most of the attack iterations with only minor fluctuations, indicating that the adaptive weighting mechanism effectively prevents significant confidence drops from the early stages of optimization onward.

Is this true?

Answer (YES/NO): NO